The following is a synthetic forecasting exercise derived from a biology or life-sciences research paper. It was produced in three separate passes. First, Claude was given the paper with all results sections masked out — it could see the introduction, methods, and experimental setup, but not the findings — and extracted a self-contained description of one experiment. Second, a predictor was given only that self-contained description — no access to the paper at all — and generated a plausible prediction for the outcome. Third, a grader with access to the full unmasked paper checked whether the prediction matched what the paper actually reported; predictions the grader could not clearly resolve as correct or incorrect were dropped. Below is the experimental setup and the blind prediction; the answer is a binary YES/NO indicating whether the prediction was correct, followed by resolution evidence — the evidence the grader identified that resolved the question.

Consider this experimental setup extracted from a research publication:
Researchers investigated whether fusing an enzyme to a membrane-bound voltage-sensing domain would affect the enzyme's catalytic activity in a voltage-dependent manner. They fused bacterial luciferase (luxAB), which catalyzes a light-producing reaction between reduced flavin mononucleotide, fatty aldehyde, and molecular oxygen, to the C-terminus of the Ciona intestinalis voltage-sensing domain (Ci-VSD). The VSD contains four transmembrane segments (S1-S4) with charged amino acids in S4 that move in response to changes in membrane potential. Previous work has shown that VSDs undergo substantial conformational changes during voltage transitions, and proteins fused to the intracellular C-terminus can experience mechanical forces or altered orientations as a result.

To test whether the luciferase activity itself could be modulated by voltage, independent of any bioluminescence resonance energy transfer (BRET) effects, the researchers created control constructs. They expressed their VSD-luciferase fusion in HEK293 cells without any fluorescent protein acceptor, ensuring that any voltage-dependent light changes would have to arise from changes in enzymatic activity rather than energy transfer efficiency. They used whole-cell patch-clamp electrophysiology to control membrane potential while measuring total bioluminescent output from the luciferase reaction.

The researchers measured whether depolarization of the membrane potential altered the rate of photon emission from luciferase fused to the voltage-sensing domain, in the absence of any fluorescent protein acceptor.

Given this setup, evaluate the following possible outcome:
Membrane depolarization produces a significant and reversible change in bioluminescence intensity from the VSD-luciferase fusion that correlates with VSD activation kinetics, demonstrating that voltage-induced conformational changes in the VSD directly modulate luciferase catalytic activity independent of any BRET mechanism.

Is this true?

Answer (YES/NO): YES